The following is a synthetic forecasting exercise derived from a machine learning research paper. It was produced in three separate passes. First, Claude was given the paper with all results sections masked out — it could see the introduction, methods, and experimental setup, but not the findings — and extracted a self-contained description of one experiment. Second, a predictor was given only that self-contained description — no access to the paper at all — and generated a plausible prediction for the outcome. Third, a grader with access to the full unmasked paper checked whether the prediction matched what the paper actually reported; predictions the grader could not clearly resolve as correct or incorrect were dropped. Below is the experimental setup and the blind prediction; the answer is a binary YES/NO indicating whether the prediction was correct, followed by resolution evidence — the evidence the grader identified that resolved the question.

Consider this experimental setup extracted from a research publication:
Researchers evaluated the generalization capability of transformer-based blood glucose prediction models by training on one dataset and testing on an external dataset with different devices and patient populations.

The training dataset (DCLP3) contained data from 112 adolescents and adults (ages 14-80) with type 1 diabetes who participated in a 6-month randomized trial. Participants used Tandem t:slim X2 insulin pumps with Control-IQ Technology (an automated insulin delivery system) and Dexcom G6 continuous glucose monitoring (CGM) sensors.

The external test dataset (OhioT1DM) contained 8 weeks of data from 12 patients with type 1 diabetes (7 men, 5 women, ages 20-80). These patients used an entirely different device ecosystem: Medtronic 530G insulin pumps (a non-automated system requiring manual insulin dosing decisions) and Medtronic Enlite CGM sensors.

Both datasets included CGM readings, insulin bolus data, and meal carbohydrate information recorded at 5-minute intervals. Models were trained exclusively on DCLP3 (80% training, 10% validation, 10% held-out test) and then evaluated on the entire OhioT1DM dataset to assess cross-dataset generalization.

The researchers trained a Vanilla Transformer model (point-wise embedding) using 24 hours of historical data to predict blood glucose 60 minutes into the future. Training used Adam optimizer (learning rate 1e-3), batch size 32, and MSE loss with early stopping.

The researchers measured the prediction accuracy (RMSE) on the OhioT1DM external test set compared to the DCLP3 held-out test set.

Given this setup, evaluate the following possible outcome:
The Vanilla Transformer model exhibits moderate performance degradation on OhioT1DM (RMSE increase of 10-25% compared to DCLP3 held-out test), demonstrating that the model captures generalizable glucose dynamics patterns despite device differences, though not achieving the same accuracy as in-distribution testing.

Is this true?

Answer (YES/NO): YES